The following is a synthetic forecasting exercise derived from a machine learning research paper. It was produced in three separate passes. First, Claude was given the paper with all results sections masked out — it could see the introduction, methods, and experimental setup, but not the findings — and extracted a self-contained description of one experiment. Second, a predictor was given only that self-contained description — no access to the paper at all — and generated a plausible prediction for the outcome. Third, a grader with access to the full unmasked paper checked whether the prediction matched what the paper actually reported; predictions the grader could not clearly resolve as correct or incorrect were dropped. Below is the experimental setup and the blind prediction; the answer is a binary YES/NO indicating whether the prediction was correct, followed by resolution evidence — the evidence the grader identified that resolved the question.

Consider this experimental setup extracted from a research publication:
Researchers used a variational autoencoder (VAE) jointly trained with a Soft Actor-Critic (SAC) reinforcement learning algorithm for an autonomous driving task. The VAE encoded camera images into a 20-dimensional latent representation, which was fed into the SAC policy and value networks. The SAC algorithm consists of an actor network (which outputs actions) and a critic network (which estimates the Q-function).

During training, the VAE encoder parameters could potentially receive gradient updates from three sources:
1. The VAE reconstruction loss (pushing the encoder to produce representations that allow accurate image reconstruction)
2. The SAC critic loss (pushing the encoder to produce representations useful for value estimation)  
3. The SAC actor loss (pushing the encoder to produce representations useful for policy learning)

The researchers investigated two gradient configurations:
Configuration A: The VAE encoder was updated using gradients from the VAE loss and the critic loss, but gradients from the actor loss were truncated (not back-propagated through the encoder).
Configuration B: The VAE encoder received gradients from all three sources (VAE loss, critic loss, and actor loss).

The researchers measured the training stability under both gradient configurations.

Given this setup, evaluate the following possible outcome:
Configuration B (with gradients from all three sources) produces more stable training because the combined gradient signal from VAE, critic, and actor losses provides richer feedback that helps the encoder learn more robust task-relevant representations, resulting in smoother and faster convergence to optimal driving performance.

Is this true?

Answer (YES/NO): NO